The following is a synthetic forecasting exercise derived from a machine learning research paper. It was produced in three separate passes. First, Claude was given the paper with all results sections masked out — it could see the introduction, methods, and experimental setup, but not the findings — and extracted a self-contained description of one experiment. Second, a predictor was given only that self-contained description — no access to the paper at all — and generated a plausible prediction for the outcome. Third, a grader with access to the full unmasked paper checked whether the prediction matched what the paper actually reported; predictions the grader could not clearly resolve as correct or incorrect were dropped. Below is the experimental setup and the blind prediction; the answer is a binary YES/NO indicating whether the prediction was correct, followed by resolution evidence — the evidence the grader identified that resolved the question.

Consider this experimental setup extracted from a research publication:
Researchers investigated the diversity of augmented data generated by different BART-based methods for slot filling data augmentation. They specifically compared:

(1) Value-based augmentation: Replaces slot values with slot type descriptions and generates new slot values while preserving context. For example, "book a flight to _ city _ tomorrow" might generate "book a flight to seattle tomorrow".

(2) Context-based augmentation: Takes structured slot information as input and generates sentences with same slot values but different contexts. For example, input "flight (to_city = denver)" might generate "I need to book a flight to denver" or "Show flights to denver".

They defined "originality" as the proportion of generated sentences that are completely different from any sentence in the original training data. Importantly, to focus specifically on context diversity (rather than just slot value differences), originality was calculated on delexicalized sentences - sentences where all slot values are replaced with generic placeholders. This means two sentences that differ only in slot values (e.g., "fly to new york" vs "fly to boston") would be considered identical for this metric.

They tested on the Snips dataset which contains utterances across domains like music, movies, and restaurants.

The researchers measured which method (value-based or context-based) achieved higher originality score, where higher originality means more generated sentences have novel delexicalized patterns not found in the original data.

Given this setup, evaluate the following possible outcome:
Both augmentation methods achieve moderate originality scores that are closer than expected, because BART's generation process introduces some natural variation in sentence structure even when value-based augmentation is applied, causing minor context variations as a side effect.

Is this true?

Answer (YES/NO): NO